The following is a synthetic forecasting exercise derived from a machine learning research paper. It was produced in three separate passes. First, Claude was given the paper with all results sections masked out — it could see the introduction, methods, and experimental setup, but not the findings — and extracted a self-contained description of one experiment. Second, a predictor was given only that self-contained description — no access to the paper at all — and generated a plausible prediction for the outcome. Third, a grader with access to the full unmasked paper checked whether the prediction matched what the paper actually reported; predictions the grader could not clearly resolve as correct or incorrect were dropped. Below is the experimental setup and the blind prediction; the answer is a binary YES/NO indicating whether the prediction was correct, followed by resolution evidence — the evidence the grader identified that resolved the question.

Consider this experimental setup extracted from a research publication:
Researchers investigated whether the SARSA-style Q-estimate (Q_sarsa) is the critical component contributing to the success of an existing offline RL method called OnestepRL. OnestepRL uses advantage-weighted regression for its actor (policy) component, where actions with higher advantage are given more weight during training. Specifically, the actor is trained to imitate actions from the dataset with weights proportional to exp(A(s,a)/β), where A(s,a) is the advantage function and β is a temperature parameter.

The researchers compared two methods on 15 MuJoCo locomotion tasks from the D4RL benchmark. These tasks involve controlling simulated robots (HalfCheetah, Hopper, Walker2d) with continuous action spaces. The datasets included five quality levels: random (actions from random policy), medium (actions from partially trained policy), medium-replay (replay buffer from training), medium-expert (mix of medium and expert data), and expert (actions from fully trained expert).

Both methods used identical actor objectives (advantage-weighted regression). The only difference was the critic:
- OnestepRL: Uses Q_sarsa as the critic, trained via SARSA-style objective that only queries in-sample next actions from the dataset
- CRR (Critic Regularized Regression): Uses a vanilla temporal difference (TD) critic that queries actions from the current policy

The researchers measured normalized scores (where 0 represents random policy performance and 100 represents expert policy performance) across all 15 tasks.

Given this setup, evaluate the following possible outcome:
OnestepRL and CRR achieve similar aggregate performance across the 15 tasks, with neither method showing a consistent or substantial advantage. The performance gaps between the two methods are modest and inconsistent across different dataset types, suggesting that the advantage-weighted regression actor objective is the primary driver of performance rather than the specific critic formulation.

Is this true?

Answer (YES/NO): YES